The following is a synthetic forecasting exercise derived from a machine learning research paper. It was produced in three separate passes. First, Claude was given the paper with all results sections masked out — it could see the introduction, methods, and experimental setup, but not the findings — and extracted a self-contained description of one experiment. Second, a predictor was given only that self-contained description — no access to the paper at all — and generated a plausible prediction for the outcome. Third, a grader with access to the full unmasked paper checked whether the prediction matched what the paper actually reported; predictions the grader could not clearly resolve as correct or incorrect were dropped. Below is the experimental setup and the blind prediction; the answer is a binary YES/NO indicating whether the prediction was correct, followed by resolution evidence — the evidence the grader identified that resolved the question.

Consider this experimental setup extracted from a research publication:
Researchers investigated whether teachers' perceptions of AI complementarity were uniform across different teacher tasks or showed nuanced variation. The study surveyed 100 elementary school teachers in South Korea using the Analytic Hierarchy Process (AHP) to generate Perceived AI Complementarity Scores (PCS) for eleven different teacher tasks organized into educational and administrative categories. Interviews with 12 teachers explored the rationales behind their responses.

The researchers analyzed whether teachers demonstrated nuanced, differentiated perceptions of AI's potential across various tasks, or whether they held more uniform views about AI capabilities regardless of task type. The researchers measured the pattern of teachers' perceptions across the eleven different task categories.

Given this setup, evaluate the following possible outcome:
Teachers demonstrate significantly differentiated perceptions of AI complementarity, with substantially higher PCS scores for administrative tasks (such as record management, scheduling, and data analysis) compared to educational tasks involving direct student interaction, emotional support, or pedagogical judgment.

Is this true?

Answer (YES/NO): YES